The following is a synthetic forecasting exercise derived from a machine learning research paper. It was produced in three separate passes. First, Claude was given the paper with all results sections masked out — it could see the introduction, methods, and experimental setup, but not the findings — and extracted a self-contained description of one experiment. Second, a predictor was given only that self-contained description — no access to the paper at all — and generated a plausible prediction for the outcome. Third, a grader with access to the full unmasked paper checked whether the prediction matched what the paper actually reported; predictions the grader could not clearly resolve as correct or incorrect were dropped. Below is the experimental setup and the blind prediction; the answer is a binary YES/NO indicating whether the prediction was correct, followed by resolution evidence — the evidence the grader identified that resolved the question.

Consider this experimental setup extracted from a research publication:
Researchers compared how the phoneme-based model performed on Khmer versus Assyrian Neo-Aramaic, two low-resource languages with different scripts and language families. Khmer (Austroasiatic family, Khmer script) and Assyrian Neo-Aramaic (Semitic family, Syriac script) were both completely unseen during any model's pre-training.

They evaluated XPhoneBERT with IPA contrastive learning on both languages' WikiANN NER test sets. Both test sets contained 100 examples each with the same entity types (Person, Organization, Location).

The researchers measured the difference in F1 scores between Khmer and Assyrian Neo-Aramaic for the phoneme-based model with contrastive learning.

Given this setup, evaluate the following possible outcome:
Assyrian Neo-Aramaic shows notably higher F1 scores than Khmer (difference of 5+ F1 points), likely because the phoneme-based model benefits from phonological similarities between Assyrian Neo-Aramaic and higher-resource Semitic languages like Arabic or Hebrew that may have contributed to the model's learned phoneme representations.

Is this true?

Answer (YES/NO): NO